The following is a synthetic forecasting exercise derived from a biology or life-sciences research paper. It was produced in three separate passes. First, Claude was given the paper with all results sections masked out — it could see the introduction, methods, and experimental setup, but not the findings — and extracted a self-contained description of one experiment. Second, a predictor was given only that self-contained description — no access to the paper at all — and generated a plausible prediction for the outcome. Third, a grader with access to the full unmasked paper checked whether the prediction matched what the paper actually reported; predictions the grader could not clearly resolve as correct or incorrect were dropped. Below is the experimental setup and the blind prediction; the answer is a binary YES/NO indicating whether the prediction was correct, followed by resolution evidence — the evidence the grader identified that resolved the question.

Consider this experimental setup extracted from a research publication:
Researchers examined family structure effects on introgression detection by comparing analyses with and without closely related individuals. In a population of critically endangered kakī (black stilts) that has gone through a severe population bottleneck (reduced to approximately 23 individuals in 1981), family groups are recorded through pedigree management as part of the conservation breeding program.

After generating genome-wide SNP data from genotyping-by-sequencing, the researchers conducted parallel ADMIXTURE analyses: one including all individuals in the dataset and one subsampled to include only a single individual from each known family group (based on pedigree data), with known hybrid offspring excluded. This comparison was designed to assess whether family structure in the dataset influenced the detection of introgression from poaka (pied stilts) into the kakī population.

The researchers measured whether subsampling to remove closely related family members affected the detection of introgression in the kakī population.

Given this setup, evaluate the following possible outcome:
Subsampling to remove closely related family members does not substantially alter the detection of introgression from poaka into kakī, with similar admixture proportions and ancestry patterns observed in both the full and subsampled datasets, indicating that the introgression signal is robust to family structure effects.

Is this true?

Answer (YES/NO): YES